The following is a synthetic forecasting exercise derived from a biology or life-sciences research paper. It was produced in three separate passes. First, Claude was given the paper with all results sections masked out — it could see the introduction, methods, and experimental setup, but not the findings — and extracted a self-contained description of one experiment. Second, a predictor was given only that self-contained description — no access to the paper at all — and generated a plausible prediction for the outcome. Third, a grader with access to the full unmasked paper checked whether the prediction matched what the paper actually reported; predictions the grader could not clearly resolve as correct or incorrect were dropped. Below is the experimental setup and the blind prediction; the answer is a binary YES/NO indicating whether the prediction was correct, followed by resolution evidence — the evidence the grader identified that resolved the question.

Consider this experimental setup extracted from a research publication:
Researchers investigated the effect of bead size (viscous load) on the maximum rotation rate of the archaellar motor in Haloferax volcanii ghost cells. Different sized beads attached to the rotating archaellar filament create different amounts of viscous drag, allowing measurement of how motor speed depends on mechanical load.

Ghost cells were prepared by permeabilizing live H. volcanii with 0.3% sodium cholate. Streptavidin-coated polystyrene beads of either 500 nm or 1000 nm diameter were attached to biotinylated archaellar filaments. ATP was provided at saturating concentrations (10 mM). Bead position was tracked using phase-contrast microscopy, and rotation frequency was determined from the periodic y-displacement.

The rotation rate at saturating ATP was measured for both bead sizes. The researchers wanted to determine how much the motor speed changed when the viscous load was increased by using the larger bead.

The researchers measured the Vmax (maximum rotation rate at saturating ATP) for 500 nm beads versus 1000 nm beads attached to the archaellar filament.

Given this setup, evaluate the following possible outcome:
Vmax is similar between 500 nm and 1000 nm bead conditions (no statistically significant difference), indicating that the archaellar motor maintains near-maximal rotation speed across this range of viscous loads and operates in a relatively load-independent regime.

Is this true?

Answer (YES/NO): NO